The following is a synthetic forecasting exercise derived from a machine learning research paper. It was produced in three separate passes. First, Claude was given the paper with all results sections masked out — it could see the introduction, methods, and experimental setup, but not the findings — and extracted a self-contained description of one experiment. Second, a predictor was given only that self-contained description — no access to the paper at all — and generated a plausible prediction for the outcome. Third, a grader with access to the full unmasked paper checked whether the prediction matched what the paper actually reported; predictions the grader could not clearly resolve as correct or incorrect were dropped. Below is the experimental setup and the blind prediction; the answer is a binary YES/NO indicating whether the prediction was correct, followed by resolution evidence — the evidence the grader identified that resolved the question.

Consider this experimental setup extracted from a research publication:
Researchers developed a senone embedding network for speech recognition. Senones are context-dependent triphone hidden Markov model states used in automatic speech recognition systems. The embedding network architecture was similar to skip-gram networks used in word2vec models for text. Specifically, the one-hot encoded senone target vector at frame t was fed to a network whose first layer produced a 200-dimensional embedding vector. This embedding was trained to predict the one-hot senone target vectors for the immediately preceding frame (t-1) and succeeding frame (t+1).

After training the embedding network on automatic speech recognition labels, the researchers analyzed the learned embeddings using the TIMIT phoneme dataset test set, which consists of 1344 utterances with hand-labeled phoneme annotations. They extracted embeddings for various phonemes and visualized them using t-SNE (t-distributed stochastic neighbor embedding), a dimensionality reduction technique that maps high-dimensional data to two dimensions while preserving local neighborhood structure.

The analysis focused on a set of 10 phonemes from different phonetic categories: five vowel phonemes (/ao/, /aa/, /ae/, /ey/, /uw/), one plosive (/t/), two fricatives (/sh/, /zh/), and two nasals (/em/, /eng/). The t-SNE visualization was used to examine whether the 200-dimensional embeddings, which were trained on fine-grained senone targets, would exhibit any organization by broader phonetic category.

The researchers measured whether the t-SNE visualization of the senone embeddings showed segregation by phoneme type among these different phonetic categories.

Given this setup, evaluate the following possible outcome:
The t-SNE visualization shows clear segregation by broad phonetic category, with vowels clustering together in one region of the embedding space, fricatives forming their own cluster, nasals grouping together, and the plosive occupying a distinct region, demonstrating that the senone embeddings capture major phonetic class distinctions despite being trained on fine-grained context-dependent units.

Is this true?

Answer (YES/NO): YES